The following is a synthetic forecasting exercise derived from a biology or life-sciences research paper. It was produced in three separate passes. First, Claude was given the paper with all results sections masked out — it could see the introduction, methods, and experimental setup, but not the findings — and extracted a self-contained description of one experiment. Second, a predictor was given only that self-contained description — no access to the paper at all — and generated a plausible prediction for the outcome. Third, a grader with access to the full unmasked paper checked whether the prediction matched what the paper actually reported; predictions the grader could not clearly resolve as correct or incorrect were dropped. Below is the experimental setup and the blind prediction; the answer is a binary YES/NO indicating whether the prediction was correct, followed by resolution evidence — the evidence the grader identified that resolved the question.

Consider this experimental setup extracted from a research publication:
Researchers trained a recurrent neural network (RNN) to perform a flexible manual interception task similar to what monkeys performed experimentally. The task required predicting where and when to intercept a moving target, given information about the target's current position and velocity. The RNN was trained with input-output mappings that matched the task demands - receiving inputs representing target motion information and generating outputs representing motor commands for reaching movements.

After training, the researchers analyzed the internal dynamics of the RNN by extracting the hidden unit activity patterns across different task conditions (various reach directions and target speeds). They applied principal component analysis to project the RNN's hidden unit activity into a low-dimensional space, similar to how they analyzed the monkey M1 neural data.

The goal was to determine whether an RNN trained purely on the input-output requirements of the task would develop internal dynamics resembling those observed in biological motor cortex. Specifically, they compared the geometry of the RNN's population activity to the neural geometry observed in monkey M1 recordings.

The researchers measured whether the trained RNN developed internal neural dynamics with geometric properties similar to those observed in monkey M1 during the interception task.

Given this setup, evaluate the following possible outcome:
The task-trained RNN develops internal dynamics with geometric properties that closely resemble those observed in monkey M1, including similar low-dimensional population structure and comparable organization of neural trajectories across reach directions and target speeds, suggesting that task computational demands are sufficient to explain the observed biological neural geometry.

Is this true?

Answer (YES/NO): YES